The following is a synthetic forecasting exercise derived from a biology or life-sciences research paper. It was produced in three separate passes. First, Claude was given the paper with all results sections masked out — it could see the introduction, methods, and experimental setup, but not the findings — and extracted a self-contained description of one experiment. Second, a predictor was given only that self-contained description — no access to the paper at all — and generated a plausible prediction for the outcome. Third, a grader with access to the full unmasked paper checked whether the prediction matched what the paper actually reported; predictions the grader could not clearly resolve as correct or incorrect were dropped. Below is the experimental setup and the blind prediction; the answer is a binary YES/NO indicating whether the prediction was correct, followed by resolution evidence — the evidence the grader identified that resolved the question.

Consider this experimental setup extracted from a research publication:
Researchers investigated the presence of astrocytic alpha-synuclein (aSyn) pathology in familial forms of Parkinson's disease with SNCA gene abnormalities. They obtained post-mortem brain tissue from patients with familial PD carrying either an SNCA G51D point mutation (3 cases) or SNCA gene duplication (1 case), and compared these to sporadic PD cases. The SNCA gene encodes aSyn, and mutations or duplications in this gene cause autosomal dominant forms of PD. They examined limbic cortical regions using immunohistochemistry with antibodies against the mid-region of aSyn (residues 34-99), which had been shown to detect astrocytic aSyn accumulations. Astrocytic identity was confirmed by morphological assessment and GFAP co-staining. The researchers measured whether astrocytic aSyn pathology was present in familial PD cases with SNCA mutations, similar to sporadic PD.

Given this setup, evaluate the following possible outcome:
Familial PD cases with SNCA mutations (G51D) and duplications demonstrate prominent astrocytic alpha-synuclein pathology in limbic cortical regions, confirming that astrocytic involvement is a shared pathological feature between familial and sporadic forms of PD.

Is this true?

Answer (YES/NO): YES